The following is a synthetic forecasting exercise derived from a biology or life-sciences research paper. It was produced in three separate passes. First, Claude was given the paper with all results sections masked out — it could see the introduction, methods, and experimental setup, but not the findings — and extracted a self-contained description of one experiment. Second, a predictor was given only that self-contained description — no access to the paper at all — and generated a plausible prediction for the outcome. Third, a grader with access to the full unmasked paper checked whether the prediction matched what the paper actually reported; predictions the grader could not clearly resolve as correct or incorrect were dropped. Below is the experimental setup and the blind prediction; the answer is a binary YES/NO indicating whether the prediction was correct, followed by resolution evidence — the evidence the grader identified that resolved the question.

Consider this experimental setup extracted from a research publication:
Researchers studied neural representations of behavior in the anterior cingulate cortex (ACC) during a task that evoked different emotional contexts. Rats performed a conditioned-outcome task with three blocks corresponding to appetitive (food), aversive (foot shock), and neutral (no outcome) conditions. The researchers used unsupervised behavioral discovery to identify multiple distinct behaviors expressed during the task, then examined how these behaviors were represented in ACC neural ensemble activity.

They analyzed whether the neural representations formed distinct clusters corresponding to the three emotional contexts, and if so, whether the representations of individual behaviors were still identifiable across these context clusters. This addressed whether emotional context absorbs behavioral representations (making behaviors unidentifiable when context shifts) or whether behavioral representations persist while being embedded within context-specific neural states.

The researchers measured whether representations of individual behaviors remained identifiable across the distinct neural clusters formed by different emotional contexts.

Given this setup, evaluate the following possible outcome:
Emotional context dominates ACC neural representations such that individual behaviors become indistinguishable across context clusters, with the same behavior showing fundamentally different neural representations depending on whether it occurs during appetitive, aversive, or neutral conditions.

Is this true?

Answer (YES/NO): NO